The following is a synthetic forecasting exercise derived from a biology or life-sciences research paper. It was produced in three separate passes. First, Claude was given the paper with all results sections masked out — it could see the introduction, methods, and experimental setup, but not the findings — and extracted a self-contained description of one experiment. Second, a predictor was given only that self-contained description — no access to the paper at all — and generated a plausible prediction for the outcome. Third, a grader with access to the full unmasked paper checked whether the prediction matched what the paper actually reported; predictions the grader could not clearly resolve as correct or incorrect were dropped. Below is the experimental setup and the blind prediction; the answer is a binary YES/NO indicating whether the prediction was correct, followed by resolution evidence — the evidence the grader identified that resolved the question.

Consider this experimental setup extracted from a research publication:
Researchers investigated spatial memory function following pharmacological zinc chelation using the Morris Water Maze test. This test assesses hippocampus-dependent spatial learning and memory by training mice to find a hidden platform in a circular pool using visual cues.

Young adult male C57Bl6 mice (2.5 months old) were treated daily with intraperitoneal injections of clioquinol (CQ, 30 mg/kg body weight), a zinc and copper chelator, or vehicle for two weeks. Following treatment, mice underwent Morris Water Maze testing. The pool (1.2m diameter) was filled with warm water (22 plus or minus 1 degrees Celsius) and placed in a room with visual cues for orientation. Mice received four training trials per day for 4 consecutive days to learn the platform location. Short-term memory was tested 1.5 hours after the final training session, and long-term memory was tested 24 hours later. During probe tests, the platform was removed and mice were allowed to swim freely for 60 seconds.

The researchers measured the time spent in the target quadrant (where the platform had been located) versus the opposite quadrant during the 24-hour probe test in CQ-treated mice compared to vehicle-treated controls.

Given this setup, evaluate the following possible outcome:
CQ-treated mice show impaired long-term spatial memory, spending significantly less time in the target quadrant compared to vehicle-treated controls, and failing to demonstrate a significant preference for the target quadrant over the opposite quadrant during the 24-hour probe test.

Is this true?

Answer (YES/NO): NO